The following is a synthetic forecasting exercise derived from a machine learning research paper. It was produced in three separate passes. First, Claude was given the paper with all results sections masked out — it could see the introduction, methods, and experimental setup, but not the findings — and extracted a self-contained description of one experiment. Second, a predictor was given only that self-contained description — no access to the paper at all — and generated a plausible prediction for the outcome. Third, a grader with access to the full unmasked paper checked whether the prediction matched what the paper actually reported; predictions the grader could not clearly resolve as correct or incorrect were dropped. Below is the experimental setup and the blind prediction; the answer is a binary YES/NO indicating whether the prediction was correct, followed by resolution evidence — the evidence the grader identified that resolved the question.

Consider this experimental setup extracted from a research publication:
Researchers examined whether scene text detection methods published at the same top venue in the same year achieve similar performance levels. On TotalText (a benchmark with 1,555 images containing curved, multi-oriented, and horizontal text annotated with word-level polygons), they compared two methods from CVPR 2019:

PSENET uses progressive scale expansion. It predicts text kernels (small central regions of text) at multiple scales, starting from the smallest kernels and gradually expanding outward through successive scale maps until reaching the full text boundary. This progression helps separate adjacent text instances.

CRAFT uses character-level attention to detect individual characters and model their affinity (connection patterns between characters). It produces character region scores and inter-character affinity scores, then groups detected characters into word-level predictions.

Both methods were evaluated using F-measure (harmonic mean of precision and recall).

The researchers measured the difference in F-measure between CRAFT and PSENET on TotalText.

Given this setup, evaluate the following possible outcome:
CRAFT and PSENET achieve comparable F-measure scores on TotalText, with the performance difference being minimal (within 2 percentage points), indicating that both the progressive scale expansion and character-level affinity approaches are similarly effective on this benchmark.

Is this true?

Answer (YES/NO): NO